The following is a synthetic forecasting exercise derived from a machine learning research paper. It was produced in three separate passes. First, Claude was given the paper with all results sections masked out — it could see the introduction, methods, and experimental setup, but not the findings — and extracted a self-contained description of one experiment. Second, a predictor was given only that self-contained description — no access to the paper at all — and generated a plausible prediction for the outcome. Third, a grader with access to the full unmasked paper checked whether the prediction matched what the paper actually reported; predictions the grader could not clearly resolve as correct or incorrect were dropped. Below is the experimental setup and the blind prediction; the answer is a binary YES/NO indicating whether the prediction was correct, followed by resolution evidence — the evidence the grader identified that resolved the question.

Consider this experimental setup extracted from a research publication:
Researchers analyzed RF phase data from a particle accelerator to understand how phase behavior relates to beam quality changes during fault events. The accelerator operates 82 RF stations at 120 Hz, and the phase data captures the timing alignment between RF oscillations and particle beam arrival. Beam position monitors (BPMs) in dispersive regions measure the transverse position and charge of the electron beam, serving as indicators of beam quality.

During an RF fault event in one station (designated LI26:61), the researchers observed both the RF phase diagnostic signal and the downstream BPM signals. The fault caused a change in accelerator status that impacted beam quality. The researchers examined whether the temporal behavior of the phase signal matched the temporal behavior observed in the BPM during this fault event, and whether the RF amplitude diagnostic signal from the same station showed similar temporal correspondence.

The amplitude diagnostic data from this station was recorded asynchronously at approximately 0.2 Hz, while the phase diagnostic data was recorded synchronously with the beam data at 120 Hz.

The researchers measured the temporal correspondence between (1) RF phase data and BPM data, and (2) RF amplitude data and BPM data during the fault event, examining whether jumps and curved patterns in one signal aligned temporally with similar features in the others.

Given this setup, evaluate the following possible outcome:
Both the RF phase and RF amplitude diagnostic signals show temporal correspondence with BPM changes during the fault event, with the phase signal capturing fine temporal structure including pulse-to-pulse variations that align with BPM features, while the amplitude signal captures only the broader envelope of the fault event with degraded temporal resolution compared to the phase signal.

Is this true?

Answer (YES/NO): NO